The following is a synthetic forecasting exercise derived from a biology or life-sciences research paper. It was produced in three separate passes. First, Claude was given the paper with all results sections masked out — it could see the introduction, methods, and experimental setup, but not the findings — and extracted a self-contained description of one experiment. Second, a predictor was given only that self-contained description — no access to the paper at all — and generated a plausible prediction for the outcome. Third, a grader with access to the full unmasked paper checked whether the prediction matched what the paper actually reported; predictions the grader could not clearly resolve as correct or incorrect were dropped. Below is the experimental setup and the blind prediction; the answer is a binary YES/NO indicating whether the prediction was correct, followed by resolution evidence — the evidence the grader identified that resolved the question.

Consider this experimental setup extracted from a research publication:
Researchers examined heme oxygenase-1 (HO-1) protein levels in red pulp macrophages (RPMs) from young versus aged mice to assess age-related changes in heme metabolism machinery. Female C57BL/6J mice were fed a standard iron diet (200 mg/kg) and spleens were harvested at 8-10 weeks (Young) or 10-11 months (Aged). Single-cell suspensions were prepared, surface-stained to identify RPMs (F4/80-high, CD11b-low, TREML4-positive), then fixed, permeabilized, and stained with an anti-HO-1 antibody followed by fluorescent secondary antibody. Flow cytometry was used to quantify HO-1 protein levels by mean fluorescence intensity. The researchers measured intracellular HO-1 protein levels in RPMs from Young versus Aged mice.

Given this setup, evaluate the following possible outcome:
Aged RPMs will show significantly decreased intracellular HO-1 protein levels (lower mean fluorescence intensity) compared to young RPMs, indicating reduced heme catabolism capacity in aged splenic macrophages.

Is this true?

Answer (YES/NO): YES